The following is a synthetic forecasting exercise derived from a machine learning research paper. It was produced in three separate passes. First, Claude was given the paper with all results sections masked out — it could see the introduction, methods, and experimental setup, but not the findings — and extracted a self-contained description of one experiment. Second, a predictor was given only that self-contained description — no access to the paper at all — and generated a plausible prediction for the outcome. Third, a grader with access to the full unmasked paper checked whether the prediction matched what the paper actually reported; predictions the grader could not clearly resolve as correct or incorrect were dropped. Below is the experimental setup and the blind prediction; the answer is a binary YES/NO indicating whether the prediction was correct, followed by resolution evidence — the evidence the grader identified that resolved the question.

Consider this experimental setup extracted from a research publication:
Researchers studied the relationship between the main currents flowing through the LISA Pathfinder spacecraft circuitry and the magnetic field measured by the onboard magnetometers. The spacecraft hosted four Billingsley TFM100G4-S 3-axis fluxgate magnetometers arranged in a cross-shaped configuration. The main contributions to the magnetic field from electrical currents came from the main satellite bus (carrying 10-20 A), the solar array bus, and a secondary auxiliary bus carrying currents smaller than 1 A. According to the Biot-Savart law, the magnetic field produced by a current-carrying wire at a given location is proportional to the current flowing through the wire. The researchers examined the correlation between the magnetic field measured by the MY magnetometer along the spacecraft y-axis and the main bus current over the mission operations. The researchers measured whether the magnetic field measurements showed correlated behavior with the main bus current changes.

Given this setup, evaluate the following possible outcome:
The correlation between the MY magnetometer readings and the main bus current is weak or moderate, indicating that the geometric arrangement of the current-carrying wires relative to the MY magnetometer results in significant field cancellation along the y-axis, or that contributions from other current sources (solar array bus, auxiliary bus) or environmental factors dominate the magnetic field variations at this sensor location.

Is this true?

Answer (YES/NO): NO